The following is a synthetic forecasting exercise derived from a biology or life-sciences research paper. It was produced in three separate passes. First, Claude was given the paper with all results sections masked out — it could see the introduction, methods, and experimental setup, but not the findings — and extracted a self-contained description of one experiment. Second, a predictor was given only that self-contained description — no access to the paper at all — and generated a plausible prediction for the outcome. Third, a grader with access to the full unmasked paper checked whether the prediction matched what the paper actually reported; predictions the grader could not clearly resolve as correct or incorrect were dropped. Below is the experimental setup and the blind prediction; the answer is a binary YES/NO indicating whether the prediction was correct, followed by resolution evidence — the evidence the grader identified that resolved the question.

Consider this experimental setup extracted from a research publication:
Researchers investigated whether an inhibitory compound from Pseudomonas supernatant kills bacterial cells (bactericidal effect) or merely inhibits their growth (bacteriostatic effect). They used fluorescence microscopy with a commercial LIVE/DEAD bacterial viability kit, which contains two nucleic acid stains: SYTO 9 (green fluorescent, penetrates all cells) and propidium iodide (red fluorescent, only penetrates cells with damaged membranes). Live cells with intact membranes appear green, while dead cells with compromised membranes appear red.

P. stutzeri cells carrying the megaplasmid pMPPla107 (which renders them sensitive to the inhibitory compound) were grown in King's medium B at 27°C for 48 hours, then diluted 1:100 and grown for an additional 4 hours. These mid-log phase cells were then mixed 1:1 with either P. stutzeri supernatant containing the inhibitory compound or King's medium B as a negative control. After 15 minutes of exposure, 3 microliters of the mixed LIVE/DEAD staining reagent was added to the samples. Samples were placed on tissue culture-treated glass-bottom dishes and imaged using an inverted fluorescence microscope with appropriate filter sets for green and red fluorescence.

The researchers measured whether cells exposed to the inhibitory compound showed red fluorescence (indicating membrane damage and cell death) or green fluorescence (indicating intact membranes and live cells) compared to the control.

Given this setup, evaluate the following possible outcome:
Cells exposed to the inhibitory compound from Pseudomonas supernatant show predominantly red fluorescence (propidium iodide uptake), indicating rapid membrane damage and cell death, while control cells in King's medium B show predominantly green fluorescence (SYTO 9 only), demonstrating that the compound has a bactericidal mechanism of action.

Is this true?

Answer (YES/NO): NO